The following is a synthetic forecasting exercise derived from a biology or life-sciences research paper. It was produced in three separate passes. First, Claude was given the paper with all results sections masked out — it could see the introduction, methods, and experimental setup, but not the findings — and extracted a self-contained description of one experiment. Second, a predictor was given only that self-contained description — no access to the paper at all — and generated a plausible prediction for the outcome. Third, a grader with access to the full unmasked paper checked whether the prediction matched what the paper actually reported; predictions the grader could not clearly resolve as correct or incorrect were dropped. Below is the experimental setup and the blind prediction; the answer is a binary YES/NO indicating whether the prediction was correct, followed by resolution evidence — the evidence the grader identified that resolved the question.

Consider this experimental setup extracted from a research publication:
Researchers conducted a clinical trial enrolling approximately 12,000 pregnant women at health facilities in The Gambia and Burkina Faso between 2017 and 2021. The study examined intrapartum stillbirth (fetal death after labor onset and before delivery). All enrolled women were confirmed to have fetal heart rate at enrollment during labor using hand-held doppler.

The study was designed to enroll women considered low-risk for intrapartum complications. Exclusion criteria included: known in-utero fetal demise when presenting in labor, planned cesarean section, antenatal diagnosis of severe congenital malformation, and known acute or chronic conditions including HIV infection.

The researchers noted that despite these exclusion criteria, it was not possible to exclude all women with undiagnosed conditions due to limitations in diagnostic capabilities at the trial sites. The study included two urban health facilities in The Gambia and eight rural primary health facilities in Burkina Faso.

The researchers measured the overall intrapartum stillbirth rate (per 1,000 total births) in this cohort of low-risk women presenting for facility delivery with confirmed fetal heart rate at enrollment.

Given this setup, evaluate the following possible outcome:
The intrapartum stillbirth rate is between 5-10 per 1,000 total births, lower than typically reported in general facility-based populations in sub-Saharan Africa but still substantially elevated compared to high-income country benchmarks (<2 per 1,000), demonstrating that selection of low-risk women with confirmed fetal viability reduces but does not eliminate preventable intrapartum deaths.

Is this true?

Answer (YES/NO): YES